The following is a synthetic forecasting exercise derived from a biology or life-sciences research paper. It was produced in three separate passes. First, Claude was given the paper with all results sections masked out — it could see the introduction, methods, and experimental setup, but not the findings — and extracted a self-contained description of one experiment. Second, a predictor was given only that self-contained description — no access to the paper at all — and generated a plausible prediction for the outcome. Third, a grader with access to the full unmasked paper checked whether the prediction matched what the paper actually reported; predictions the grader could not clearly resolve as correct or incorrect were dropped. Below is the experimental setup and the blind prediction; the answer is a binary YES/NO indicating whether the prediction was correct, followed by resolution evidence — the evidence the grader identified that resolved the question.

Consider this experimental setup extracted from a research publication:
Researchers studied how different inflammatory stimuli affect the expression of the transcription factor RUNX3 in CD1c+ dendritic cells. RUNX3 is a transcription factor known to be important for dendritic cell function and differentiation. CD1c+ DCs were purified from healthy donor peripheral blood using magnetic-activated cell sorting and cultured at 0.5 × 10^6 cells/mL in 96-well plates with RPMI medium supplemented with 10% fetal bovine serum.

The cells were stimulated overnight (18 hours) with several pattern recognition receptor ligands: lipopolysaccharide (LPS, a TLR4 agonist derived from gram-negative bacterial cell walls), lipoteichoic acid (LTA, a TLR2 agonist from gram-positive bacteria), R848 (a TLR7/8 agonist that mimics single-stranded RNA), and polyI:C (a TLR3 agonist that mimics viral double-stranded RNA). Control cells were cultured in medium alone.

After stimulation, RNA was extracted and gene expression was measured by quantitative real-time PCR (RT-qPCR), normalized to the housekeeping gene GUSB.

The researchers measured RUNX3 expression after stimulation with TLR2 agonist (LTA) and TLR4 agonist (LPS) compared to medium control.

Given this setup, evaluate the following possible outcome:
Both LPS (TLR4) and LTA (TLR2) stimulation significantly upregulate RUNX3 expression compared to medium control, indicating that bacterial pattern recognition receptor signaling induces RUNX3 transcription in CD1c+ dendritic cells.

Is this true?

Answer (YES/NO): YES